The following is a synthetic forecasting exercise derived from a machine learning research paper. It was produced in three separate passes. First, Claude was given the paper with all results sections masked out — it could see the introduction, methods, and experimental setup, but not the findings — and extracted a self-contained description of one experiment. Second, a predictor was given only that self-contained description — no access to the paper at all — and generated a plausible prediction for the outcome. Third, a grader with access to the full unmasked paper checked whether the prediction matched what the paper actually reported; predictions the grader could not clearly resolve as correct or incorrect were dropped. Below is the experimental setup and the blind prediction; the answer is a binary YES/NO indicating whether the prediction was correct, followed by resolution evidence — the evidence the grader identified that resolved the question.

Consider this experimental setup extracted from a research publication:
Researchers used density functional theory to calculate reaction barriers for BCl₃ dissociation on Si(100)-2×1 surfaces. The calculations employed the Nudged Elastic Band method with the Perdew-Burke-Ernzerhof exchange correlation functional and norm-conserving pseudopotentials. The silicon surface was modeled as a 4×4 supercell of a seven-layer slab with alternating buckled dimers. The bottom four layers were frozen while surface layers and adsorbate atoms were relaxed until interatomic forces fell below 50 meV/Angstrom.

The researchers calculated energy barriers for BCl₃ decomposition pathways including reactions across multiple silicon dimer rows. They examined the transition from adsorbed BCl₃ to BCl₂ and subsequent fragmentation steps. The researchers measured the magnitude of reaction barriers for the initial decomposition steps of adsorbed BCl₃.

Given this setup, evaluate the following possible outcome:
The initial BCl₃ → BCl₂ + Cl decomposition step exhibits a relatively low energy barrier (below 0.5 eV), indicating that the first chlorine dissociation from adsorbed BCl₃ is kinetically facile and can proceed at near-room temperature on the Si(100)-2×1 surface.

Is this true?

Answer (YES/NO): YES